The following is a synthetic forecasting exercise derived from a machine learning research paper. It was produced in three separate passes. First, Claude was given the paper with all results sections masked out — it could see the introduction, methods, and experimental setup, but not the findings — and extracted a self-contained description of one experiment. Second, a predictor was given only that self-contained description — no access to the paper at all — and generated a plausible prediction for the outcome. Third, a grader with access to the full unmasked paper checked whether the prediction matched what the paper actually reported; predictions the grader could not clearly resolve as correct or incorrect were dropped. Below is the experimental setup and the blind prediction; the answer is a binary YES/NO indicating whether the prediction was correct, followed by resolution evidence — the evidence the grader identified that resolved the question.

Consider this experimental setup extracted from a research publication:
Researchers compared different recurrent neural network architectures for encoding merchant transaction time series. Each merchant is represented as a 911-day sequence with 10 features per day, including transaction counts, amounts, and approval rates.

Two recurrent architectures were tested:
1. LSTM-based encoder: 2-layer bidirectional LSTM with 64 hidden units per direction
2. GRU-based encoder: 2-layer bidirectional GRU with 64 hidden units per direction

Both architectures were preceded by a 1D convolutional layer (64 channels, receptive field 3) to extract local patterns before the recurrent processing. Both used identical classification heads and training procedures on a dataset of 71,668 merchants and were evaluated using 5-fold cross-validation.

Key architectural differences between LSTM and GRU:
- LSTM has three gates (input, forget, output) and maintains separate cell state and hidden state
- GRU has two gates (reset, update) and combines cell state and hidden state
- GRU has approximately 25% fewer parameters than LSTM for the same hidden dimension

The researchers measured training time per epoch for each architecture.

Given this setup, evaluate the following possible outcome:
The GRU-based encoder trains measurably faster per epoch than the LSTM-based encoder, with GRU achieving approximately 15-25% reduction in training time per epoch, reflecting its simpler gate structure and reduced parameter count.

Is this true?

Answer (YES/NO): NO